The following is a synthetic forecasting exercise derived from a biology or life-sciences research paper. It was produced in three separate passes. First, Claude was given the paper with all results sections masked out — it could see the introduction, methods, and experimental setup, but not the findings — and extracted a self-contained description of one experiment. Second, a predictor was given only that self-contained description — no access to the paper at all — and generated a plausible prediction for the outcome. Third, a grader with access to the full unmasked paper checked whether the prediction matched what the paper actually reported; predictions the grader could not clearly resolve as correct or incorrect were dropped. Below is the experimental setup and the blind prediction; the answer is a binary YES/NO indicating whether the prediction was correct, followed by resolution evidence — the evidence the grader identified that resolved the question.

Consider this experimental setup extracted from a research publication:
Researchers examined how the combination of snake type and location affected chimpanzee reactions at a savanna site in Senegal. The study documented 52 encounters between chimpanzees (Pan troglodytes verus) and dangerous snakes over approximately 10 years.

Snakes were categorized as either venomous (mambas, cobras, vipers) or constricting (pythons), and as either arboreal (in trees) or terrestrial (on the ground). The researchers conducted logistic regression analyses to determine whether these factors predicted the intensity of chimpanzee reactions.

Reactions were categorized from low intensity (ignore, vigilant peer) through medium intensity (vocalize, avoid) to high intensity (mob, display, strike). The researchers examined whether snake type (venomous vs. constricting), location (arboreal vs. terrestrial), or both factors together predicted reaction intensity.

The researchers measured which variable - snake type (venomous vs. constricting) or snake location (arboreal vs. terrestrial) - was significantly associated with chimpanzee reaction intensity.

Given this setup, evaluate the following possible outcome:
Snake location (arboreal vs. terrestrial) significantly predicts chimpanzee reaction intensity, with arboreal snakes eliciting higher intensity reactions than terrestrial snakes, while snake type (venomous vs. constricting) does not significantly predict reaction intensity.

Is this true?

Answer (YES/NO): YES